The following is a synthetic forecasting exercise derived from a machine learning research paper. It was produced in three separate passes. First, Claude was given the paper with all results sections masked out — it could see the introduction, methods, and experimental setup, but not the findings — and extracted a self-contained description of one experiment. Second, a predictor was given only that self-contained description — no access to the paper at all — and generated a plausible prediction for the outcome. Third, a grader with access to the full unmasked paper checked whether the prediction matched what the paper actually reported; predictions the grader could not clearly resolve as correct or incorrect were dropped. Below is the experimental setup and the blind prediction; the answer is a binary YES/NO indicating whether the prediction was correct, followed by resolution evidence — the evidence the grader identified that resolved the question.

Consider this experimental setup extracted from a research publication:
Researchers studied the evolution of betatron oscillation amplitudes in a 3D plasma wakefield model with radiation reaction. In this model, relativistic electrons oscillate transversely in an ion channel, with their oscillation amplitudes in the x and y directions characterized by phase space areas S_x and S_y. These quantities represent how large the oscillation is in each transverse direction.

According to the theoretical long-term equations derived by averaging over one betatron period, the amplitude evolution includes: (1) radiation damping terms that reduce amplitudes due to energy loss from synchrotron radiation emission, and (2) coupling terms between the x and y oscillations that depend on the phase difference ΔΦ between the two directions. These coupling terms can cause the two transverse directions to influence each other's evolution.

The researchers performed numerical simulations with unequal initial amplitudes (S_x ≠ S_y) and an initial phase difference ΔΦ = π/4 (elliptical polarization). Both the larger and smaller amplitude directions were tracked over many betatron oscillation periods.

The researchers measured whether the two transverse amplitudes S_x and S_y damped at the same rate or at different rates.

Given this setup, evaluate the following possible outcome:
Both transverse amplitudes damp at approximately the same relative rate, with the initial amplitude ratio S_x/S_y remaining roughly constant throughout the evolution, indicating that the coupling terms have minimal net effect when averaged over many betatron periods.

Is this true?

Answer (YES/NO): NO